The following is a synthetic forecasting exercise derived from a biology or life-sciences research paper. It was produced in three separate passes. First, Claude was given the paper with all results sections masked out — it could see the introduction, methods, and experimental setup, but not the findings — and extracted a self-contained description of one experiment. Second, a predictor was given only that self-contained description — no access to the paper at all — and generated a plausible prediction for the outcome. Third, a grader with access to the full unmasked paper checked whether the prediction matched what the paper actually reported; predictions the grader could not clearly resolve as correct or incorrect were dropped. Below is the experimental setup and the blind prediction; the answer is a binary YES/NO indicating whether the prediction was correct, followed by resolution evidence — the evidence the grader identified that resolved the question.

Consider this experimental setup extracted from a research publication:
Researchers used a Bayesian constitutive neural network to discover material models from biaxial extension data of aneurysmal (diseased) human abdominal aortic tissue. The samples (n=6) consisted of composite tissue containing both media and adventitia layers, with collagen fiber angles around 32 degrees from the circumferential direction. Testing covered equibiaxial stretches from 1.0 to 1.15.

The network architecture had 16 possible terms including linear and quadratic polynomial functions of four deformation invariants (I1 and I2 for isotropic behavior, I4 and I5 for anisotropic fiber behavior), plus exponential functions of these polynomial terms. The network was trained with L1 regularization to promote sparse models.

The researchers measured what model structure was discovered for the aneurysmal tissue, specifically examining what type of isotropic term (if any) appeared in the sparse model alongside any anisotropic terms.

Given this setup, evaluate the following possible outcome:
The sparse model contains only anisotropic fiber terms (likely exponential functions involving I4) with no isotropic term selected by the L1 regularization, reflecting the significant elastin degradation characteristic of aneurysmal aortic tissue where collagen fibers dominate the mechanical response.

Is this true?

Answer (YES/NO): NO